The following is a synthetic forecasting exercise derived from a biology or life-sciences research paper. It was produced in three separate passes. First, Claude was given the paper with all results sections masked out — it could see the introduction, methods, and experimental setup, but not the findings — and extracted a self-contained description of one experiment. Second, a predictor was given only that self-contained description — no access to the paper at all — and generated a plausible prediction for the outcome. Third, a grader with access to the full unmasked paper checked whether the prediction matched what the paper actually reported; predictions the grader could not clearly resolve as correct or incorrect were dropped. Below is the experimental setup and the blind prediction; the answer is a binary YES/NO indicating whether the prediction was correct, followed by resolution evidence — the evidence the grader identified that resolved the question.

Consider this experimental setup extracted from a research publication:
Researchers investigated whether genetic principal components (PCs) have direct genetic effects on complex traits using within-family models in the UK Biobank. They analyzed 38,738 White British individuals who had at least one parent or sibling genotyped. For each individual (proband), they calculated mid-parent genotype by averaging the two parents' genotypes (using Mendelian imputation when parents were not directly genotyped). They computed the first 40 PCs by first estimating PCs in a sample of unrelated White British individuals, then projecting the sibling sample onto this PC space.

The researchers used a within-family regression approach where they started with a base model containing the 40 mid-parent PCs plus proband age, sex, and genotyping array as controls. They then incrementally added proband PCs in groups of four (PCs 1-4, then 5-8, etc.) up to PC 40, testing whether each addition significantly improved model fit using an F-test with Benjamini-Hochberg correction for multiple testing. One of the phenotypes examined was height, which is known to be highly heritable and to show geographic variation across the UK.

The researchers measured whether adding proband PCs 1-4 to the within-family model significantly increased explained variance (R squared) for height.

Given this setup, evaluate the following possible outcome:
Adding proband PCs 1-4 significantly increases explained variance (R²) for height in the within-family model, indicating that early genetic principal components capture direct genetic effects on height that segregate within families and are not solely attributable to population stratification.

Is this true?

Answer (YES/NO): YES